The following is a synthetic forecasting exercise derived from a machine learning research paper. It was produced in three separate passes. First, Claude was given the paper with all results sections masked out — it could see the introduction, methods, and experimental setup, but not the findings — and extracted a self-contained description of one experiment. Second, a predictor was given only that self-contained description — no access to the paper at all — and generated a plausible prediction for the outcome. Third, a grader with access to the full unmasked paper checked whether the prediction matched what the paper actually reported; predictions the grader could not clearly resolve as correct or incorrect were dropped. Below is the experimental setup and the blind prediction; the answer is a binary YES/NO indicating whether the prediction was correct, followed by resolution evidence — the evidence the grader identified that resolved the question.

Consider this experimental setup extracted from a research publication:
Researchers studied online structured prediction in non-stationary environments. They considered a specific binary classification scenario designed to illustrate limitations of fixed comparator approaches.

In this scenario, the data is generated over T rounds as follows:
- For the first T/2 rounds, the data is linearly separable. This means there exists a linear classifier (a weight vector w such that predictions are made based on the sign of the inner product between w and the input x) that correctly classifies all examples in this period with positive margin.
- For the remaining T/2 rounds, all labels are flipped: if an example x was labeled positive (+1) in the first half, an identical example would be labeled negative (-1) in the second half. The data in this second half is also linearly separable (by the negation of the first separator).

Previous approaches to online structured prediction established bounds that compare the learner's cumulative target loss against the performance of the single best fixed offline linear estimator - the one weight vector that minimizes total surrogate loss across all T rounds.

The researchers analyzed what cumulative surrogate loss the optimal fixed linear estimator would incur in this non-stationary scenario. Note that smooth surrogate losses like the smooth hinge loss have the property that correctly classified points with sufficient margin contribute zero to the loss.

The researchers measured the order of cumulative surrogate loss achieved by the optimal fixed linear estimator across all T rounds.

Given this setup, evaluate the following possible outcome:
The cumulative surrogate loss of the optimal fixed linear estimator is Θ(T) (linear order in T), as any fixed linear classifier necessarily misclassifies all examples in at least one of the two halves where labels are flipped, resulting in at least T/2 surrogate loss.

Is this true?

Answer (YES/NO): YES